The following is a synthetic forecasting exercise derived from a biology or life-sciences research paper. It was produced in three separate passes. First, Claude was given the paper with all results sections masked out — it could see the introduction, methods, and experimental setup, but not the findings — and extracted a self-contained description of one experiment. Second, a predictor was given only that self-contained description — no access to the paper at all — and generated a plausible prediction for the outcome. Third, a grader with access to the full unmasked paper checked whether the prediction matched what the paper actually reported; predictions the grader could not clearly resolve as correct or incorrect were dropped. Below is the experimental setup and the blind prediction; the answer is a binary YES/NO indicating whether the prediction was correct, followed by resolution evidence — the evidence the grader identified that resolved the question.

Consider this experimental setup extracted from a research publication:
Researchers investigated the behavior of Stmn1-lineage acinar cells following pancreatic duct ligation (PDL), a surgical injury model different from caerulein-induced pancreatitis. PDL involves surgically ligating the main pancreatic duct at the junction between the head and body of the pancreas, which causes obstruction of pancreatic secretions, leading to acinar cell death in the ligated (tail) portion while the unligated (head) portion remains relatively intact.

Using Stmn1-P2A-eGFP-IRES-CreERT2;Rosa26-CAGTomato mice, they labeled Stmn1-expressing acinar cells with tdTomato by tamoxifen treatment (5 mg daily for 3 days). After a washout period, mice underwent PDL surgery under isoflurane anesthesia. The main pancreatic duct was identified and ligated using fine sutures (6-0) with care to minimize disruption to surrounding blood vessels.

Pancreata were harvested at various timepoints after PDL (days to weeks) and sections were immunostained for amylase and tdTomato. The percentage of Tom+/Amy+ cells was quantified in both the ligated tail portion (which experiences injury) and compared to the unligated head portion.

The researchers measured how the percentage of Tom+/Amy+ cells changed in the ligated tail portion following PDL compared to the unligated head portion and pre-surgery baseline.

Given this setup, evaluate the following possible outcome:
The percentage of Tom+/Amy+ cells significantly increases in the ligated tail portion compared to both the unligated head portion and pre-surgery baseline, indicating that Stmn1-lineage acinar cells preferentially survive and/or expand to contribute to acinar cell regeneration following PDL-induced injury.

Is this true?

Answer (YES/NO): NO